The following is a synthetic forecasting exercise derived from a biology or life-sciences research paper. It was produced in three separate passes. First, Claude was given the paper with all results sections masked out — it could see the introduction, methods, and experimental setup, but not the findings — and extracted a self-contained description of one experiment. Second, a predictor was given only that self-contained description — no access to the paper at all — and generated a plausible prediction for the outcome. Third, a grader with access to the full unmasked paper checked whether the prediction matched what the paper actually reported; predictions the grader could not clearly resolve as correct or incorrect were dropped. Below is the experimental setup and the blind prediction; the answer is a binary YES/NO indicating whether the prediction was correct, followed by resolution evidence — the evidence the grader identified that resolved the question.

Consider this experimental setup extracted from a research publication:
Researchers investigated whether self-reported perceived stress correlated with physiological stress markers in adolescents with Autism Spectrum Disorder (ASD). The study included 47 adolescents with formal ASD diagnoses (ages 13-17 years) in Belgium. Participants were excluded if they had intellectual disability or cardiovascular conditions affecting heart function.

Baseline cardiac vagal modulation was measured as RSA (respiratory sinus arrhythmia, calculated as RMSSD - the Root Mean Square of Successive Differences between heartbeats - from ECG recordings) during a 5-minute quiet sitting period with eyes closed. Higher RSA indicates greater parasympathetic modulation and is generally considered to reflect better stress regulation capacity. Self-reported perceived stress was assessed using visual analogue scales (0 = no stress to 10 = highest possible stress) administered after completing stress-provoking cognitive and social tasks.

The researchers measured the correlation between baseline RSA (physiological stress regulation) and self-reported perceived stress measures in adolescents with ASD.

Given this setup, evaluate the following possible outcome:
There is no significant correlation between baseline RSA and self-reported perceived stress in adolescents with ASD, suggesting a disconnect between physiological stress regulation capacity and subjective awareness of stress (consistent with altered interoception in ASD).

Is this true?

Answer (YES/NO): YES